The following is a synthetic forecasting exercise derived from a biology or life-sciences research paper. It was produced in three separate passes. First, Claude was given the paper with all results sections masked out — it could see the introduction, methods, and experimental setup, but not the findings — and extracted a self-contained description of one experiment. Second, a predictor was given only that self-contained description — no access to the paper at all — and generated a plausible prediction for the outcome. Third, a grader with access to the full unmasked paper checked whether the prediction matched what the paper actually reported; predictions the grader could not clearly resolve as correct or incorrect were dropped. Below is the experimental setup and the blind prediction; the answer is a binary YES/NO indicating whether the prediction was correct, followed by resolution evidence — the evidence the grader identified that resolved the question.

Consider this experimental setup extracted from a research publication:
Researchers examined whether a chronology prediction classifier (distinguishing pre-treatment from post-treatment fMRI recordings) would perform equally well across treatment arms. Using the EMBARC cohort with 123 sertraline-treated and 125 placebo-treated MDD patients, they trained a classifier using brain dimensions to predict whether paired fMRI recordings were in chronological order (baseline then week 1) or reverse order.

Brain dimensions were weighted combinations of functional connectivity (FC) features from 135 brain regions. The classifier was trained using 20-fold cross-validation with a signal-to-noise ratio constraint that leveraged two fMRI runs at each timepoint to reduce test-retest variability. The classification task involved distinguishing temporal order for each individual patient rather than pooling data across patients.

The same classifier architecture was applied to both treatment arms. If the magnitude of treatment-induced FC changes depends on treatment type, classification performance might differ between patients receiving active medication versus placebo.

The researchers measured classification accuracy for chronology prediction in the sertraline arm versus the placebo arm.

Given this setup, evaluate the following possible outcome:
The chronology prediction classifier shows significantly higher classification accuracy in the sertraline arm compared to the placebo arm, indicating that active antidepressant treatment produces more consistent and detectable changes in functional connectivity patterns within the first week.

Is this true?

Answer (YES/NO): NO